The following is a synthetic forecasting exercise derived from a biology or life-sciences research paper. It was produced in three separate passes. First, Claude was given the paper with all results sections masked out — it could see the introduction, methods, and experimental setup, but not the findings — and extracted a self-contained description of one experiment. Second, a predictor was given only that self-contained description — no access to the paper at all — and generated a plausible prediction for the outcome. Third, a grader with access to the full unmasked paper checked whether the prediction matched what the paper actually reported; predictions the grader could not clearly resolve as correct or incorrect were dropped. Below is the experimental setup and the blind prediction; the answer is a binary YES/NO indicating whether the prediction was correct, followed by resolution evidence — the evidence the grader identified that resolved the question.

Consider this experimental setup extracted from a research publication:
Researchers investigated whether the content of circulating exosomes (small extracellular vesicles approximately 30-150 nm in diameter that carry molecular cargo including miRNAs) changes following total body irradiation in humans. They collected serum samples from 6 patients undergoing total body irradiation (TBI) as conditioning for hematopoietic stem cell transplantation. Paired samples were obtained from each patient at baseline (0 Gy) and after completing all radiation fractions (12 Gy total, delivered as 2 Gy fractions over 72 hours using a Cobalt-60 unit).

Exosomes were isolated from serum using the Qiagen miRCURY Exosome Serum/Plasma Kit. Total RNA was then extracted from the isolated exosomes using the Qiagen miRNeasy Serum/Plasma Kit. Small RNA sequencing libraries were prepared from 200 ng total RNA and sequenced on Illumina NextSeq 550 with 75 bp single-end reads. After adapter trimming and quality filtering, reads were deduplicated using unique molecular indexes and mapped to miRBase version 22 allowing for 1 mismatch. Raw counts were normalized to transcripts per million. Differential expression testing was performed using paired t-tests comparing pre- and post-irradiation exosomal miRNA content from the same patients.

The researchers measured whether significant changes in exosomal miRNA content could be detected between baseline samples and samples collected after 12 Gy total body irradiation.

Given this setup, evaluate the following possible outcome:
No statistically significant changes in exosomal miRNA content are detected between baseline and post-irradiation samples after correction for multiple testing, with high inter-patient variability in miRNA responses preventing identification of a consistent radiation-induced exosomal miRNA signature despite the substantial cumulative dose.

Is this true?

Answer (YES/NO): NO